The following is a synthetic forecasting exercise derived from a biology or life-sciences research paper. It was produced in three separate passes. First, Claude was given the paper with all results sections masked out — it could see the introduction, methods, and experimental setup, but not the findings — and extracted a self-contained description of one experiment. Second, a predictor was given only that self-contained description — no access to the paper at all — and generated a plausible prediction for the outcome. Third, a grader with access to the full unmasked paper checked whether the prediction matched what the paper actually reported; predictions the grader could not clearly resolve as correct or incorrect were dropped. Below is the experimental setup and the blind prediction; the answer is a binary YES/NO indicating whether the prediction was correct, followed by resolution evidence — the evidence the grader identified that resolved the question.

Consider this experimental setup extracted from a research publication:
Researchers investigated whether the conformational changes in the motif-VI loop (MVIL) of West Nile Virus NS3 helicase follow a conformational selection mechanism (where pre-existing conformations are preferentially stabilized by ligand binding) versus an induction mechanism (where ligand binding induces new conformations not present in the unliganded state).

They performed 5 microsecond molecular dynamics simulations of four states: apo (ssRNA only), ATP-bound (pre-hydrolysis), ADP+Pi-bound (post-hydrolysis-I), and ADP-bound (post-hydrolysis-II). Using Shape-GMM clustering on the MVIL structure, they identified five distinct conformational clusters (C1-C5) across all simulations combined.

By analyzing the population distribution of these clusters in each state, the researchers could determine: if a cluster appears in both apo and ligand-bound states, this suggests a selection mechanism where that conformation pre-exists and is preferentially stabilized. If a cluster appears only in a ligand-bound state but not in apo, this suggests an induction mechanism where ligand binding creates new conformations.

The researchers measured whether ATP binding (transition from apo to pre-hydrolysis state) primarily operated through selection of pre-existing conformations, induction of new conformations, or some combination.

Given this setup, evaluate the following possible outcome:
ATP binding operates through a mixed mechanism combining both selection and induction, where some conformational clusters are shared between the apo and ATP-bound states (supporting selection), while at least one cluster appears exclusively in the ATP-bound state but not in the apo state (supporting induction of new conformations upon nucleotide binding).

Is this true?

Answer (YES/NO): YES